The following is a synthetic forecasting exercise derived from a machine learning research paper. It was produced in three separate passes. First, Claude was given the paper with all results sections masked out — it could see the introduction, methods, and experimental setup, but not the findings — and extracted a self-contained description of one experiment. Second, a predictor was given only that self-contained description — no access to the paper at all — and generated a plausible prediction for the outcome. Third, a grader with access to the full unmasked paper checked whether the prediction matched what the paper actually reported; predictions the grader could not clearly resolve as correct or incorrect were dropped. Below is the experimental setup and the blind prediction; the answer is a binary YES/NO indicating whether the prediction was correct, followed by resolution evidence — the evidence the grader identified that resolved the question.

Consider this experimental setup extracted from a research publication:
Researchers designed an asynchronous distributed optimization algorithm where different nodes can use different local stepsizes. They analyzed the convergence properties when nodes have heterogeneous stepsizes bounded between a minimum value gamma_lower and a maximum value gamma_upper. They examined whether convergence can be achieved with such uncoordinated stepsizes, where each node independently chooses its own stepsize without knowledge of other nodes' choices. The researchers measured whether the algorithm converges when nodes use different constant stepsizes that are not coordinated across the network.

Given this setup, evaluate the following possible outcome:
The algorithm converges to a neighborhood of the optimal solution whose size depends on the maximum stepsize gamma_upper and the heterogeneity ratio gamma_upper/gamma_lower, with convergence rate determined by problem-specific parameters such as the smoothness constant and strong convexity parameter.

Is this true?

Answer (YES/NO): NO